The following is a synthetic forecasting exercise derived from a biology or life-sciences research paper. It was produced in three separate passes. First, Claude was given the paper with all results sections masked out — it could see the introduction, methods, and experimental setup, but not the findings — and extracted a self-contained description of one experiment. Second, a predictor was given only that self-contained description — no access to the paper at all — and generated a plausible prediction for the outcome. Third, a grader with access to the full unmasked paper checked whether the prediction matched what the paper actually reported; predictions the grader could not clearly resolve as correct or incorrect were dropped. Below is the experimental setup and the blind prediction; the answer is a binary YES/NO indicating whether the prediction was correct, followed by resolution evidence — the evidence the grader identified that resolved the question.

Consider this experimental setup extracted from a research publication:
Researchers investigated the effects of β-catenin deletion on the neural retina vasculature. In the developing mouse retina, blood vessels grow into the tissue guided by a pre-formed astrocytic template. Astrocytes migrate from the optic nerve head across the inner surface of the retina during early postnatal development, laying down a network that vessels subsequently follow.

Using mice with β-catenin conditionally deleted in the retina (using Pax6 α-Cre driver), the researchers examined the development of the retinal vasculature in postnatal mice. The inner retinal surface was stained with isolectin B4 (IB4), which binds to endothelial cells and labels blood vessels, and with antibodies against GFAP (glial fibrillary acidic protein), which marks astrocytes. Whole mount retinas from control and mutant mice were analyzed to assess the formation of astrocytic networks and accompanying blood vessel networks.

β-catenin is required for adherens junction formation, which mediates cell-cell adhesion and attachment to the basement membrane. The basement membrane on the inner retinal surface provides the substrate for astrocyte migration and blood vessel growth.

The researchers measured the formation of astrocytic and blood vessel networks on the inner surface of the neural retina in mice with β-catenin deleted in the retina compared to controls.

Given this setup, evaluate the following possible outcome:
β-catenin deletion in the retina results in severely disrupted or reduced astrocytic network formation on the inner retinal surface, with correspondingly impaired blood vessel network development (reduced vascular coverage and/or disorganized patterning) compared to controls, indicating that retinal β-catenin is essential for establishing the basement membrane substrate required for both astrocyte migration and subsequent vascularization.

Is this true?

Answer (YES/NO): YES